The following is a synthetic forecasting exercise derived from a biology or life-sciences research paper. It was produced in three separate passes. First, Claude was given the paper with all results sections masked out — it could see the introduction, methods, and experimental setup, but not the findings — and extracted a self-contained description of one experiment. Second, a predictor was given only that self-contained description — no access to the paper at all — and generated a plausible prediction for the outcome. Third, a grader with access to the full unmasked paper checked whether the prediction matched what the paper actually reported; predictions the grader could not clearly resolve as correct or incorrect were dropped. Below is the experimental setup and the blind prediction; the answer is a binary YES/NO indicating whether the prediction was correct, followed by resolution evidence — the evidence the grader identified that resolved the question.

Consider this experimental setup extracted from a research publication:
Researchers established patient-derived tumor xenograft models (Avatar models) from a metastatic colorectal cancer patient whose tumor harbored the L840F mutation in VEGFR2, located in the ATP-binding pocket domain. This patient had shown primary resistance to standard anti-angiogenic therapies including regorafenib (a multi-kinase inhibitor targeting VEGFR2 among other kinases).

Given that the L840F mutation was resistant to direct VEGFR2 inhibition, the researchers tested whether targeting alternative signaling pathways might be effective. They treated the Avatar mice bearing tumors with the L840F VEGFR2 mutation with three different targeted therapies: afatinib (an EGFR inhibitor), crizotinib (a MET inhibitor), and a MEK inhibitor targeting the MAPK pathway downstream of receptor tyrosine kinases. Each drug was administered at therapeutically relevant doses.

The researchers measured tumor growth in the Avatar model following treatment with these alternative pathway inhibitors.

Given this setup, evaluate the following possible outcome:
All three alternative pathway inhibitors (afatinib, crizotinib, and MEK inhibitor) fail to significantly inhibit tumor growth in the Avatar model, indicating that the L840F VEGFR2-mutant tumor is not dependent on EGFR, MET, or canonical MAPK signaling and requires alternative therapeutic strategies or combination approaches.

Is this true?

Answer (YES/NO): YES